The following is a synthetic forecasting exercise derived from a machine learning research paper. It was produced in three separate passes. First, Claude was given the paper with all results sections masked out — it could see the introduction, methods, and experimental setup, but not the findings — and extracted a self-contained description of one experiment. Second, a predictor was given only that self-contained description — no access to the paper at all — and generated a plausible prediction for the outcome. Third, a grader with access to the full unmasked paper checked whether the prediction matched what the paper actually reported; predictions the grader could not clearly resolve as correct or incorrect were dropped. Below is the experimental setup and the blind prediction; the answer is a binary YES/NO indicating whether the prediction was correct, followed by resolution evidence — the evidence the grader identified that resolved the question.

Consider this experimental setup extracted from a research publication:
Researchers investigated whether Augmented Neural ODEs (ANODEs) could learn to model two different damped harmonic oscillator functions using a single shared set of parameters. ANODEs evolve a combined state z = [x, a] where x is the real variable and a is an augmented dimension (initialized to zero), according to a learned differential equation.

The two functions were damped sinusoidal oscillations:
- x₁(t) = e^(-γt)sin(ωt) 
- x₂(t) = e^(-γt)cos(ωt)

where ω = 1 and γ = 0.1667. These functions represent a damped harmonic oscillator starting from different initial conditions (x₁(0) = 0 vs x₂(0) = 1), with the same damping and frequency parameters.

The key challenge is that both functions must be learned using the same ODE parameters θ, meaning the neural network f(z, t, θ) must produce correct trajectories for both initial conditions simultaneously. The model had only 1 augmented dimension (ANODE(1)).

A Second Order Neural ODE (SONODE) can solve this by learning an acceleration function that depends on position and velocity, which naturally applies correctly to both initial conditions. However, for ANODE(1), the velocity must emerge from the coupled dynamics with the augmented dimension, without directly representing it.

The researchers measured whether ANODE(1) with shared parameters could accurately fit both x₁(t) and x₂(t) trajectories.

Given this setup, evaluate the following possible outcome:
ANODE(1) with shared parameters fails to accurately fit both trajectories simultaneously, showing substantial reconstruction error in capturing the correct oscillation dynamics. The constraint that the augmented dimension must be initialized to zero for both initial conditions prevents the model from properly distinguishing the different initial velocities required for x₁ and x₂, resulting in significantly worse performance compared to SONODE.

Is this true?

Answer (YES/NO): NO